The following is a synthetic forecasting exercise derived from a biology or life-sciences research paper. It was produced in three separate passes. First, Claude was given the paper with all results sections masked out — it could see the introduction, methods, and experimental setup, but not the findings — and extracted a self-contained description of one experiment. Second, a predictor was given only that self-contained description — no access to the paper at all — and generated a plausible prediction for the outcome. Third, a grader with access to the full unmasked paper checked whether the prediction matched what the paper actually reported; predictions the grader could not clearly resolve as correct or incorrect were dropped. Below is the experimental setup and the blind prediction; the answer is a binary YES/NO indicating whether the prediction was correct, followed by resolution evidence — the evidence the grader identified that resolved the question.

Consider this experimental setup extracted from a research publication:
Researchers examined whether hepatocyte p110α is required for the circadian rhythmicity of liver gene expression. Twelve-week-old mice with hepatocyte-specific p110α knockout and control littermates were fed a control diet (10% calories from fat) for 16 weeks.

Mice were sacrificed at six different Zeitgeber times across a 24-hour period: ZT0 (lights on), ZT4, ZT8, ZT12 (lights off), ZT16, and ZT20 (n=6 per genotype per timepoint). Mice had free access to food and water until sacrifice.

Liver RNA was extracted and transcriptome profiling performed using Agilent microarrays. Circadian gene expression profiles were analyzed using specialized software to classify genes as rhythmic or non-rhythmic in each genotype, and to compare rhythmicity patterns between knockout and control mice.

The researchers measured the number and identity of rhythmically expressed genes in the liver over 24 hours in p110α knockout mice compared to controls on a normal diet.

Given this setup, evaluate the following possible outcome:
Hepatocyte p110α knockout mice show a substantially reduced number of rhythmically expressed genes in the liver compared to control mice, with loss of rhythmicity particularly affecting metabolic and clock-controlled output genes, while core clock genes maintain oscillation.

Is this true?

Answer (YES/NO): NO